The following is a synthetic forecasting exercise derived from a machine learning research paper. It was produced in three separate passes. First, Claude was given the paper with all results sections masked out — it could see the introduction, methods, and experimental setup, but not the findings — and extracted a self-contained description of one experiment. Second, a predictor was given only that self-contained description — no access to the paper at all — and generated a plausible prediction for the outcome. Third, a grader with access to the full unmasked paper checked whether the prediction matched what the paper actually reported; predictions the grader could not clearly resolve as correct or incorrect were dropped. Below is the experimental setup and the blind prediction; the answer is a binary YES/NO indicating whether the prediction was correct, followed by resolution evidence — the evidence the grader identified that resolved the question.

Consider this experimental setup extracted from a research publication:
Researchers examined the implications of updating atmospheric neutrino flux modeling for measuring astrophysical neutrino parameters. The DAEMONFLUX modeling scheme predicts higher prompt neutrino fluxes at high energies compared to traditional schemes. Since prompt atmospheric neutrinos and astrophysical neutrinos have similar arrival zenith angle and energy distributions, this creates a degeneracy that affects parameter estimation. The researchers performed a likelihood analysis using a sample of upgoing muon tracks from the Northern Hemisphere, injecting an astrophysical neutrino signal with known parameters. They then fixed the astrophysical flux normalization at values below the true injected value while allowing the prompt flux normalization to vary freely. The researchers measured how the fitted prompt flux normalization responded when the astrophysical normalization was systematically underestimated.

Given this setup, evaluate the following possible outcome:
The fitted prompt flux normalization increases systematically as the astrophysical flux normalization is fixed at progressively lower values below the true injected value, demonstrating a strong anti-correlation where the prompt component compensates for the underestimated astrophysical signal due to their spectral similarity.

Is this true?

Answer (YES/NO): YES